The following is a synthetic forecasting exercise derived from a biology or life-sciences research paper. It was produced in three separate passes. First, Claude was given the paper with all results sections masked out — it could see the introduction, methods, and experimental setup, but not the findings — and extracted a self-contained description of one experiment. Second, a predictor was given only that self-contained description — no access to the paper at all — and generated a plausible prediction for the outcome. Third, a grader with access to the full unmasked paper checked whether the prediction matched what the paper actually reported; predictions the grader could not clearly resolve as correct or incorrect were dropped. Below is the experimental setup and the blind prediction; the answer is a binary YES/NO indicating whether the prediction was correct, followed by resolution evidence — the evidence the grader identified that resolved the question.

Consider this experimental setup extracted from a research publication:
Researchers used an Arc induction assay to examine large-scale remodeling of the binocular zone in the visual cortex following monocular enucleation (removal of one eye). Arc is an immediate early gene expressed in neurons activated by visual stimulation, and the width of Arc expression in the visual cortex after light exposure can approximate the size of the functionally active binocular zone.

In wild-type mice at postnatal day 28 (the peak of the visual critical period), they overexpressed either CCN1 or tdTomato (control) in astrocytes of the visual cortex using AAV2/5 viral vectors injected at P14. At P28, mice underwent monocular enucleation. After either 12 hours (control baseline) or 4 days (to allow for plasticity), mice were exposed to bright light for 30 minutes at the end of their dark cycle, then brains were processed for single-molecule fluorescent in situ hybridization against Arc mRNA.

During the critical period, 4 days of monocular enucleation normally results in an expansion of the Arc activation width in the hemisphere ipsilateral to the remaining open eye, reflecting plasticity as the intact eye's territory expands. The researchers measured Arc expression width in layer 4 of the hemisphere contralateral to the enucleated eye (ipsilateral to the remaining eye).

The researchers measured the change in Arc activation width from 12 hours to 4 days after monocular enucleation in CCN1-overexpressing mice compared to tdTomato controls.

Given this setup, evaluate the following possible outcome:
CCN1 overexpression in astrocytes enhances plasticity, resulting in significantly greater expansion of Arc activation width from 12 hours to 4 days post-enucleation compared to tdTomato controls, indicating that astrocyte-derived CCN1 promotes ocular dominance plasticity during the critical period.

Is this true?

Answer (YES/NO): NO